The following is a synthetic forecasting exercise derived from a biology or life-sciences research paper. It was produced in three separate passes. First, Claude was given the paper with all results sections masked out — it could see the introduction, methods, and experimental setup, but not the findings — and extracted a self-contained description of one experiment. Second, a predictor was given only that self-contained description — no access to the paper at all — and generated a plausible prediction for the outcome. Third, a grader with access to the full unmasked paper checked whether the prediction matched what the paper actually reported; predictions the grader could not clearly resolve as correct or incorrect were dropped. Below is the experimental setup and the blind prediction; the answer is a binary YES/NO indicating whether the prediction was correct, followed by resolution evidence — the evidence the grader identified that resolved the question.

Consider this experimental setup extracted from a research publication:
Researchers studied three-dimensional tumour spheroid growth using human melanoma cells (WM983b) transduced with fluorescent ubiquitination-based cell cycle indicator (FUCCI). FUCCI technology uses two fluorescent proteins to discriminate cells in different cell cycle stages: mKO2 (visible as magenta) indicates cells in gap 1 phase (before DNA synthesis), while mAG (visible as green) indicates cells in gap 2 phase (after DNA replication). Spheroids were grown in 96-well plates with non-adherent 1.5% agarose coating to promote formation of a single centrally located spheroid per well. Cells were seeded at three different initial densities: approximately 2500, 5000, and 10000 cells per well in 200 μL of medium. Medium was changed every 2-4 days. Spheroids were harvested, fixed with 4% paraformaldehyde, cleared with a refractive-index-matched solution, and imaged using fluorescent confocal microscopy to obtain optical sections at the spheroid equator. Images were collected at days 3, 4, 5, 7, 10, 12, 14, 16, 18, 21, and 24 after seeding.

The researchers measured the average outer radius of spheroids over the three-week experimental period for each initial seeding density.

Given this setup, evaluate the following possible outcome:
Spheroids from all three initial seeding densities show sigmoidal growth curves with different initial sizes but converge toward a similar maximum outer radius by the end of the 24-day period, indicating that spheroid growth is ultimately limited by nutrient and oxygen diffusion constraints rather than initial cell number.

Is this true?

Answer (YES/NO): NO